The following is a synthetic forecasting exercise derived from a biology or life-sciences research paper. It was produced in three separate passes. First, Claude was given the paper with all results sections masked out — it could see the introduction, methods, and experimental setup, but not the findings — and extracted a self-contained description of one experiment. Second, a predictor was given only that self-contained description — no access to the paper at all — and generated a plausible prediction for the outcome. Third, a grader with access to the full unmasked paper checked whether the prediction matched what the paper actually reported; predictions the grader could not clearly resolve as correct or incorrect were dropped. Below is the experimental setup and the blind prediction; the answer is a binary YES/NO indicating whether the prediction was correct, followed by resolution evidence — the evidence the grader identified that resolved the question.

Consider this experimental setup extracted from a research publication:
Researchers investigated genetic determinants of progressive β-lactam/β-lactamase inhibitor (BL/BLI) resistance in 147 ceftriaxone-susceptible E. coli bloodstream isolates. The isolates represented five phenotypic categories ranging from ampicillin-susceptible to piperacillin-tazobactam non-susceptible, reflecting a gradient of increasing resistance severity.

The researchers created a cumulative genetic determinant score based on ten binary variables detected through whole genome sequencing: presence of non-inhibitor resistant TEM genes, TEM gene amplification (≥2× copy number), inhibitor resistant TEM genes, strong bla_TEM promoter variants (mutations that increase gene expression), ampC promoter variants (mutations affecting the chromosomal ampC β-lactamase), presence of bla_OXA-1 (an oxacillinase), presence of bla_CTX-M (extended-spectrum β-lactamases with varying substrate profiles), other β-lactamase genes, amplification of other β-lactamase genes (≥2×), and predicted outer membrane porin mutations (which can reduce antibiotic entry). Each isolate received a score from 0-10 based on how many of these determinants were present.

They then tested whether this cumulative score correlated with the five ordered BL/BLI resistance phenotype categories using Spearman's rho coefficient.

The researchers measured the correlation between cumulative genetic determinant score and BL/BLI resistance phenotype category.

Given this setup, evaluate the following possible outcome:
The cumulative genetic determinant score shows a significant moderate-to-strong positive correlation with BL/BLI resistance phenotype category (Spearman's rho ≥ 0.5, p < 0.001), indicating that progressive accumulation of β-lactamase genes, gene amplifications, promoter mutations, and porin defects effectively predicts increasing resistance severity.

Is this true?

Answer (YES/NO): YES